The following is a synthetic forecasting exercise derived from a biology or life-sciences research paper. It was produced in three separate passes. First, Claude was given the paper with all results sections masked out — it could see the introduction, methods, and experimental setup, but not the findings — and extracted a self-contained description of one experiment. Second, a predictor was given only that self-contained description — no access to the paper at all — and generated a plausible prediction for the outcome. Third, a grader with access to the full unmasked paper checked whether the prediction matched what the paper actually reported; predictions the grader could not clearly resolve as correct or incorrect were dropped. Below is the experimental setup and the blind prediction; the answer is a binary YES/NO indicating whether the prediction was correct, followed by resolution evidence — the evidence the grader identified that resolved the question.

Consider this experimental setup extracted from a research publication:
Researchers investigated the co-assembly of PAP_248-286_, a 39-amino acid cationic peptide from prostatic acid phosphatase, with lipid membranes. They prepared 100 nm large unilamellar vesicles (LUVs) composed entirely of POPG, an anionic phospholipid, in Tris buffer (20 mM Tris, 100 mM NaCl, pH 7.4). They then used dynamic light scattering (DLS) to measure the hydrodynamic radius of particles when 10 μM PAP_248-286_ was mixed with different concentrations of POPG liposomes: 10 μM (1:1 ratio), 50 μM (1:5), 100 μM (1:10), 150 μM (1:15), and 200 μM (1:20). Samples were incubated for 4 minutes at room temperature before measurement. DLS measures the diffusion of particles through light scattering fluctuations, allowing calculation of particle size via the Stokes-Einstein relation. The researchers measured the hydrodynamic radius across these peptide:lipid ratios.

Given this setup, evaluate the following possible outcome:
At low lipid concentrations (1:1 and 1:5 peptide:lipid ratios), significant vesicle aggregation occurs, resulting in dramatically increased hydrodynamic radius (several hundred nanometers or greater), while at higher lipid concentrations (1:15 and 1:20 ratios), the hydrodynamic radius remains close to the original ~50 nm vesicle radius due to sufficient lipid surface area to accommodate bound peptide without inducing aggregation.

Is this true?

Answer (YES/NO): NO